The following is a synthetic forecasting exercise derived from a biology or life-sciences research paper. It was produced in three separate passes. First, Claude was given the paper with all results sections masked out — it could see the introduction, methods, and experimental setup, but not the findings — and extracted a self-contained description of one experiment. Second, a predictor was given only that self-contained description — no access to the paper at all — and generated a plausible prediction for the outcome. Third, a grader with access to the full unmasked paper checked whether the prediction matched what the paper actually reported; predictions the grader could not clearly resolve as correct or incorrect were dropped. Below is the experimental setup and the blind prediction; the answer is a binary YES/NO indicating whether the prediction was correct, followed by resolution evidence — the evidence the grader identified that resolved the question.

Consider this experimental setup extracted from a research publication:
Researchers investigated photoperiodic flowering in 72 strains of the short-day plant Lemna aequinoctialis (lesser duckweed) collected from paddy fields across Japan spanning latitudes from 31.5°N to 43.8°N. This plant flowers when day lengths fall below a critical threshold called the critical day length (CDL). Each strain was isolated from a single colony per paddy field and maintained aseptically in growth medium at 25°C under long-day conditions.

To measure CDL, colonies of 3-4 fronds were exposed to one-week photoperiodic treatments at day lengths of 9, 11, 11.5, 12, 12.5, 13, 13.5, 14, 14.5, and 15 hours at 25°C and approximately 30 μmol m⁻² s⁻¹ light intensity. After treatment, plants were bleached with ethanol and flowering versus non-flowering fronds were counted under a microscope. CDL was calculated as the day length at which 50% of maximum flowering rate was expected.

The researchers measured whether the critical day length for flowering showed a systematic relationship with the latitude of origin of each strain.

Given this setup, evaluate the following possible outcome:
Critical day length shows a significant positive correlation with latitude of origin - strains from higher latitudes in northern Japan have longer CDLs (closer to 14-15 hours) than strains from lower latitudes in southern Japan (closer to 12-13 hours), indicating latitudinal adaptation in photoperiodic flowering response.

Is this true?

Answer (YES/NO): YES